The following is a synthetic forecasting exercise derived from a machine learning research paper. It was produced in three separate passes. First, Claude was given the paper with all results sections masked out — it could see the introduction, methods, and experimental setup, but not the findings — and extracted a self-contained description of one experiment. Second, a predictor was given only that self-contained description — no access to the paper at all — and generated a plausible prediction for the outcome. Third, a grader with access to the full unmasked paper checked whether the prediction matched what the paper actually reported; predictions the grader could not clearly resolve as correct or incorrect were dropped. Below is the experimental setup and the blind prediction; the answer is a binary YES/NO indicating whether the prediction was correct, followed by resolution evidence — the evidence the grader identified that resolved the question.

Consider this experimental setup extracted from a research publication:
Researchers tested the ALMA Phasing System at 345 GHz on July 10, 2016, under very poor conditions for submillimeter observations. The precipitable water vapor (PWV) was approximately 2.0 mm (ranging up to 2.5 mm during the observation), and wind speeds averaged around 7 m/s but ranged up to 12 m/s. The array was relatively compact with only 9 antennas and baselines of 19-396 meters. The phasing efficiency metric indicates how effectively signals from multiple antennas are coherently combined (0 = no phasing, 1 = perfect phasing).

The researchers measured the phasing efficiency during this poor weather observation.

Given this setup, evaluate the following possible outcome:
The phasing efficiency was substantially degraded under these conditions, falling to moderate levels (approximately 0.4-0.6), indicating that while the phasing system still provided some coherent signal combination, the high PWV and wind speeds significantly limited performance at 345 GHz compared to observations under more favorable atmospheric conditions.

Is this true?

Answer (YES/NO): NO